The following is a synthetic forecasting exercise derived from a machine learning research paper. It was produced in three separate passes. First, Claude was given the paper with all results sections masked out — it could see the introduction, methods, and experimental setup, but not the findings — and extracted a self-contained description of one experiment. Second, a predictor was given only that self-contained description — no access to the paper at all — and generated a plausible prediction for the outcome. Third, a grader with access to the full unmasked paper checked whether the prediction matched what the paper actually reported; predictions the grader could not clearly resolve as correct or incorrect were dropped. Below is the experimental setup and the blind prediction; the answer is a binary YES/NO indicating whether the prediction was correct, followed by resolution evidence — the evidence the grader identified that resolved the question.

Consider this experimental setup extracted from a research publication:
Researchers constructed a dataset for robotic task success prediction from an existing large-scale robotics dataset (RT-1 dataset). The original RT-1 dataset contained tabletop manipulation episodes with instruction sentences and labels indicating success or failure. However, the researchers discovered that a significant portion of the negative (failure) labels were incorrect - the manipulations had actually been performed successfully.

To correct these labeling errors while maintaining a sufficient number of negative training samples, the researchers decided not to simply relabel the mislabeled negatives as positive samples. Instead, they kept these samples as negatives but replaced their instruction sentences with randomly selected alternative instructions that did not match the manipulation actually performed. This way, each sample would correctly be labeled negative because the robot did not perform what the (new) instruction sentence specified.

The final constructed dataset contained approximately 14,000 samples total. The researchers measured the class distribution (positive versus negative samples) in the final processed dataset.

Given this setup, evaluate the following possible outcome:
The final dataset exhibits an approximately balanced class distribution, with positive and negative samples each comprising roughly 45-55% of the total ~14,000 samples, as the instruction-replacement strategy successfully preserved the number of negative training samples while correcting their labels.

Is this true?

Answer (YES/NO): NO